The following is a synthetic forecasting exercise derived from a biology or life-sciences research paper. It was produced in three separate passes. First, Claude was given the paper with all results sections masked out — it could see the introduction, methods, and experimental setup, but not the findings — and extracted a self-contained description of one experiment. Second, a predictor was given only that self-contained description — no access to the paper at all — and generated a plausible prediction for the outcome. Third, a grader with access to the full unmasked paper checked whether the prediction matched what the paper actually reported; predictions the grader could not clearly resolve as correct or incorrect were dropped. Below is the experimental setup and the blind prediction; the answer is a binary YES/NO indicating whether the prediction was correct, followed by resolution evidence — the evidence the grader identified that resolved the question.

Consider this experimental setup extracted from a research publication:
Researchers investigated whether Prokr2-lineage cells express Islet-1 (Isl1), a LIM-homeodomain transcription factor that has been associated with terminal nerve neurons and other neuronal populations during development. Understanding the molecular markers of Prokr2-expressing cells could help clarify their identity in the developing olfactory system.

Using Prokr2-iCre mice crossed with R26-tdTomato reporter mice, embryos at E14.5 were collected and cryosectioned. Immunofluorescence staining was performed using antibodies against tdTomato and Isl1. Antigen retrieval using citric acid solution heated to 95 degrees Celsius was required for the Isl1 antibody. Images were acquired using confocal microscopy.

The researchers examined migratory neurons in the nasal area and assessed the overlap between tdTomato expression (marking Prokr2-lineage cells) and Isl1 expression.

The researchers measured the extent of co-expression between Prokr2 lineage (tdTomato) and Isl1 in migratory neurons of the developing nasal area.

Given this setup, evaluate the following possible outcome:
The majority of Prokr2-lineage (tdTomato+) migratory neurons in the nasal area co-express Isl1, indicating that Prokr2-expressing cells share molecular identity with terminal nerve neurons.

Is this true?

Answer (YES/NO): NO